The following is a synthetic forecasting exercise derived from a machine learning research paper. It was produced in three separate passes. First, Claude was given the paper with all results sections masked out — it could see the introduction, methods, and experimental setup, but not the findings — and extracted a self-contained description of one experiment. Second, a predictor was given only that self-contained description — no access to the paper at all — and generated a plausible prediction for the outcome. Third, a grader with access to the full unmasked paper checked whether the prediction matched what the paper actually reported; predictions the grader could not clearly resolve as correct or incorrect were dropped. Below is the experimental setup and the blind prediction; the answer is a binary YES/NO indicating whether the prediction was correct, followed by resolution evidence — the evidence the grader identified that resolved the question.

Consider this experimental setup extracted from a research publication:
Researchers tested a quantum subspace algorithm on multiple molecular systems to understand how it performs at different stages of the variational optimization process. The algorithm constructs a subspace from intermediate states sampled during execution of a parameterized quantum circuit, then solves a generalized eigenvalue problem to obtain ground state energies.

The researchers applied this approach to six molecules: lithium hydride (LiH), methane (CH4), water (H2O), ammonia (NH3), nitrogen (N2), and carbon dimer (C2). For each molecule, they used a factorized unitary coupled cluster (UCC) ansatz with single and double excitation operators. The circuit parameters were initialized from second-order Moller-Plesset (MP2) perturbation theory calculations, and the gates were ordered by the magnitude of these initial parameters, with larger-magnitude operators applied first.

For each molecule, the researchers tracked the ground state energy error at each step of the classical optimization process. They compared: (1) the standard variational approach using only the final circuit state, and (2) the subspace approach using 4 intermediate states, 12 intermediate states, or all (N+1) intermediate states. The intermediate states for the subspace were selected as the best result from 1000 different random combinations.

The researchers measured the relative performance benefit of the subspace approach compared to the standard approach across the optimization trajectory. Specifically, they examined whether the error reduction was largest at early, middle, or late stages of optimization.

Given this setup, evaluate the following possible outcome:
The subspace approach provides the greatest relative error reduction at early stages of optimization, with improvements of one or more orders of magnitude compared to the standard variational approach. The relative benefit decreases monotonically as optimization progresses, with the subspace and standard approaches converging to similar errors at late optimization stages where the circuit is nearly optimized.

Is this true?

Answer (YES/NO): YES